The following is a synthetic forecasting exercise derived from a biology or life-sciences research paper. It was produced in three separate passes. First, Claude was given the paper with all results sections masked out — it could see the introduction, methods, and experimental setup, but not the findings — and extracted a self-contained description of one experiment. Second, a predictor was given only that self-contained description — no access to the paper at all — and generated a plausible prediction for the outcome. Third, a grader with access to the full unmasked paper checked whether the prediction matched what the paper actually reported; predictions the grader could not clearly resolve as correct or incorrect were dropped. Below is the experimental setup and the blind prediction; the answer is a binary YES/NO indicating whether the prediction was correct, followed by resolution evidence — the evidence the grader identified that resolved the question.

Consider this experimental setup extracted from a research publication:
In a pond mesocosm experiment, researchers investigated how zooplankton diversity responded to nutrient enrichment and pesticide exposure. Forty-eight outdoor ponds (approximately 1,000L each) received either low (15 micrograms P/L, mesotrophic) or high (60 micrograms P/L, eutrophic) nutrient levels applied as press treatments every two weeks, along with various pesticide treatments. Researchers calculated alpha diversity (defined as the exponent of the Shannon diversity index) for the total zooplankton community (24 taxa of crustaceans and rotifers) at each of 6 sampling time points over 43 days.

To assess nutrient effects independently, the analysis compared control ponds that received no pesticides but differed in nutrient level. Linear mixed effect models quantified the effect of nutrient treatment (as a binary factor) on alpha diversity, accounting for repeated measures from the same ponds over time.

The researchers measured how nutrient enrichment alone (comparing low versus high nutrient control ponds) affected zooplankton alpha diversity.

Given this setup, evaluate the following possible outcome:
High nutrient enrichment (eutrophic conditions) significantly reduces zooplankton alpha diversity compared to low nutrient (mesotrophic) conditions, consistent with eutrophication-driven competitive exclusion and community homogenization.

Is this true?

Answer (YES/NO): NO